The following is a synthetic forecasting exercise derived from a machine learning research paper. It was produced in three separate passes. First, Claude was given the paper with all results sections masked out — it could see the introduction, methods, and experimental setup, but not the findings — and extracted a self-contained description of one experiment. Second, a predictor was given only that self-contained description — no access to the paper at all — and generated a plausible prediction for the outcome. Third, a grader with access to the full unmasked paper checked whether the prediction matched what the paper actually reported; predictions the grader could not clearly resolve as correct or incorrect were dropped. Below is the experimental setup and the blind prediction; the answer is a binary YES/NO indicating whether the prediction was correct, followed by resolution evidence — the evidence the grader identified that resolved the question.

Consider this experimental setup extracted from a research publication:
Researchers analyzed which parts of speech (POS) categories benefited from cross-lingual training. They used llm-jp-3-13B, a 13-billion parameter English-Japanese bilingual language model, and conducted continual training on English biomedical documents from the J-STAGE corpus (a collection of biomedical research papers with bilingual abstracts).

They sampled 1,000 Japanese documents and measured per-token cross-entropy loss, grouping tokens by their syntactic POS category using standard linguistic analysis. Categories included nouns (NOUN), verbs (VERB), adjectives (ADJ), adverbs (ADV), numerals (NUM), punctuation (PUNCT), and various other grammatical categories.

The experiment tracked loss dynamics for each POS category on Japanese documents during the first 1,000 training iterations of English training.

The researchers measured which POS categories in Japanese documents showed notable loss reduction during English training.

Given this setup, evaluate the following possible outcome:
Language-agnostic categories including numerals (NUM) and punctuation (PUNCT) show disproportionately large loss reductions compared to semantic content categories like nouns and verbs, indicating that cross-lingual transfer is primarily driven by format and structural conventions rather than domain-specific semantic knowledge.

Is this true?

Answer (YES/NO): NO